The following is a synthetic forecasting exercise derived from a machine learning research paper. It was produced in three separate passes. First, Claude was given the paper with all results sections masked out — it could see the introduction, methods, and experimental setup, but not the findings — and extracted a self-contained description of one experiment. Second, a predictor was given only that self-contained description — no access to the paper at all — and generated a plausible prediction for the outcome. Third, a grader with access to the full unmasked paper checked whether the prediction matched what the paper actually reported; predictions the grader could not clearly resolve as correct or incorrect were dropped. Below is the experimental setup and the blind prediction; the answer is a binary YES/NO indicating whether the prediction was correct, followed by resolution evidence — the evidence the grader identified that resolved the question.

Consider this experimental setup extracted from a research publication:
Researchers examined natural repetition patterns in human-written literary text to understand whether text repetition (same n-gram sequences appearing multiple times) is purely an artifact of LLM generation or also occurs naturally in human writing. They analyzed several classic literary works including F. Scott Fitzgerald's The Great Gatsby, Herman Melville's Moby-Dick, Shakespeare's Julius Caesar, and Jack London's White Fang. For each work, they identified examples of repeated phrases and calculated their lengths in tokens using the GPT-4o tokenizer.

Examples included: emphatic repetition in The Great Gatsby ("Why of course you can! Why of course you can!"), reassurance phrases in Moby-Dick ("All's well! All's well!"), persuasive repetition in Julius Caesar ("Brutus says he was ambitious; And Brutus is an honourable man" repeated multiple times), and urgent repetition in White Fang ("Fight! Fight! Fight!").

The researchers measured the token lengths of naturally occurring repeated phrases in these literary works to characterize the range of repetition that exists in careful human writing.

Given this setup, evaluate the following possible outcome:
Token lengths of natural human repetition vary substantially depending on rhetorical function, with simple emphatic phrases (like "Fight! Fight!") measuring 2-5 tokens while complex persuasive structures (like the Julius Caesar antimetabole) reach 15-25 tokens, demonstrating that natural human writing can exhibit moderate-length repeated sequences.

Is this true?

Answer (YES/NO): NO